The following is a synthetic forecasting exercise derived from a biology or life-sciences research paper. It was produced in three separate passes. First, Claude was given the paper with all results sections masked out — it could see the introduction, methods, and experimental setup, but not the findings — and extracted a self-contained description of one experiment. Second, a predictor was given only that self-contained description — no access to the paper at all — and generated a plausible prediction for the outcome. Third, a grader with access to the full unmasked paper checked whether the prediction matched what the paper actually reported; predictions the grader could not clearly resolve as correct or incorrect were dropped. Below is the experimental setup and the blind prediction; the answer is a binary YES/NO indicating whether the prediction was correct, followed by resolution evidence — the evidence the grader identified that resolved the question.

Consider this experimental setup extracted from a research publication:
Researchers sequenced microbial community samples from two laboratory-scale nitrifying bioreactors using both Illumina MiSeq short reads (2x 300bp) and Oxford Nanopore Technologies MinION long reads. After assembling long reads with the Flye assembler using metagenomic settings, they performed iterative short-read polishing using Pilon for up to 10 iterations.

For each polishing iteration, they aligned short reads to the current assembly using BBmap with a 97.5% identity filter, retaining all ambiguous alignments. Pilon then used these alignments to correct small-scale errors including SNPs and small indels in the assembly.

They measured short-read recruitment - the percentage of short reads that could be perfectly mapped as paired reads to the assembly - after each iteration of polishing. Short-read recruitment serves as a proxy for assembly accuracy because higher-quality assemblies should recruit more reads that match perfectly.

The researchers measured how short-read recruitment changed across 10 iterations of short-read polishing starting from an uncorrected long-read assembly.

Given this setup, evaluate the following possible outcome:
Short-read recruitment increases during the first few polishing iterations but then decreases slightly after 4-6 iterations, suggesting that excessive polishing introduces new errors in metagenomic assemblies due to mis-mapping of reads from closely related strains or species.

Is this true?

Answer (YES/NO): NO